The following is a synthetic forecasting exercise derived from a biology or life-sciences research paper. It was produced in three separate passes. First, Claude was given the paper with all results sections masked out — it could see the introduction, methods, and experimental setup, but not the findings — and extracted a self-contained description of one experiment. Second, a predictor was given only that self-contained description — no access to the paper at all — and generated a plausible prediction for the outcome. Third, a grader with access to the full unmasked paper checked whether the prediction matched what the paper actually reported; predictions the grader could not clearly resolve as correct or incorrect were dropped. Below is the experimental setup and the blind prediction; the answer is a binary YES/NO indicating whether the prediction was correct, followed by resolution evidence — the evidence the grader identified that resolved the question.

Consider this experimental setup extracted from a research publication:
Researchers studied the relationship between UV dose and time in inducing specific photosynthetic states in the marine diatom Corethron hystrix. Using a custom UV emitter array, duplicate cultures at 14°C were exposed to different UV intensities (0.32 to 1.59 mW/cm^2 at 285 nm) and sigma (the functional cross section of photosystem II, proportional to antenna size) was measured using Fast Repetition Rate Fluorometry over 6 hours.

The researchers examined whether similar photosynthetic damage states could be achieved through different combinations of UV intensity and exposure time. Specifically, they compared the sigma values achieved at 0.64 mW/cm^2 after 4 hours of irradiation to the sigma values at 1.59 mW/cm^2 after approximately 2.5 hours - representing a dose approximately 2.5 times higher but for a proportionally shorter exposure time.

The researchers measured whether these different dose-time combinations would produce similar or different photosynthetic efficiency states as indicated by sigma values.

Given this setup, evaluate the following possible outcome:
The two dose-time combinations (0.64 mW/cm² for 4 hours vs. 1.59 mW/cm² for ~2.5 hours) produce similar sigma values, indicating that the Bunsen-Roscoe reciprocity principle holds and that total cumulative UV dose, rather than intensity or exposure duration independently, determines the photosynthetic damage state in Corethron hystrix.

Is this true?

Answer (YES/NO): NO